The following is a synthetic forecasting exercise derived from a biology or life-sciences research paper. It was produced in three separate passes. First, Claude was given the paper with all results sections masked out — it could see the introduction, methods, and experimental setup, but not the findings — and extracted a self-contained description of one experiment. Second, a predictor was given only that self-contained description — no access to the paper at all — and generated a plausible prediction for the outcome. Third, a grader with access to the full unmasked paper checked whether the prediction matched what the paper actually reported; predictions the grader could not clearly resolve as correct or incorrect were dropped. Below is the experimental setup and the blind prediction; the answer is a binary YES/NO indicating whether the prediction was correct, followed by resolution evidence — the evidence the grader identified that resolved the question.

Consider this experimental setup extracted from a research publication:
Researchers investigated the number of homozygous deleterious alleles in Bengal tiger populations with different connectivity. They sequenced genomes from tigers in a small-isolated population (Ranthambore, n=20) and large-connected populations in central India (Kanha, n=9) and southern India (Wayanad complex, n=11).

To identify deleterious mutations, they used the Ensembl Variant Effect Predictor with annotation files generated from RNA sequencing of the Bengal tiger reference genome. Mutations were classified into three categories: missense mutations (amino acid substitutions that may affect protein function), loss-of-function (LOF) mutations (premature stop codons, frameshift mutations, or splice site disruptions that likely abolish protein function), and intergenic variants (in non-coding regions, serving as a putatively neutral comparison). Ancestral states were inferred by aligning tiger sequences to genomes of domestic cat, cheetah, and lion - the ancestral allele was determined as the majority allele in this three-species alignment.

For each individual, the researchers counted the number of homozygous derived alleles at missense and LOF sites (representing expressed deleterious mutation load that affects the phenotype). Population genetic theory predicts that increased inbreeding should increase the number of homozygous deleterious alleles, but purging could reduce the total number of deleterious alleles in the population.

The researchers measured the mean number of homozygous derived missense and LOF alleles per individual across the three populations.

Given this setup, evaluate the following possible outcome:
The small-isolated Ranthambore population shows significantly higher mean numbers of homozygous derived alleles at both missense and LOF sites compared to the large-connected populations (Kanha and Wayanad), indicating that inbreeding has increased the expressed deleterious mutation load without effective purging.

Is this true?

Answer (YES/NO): NO